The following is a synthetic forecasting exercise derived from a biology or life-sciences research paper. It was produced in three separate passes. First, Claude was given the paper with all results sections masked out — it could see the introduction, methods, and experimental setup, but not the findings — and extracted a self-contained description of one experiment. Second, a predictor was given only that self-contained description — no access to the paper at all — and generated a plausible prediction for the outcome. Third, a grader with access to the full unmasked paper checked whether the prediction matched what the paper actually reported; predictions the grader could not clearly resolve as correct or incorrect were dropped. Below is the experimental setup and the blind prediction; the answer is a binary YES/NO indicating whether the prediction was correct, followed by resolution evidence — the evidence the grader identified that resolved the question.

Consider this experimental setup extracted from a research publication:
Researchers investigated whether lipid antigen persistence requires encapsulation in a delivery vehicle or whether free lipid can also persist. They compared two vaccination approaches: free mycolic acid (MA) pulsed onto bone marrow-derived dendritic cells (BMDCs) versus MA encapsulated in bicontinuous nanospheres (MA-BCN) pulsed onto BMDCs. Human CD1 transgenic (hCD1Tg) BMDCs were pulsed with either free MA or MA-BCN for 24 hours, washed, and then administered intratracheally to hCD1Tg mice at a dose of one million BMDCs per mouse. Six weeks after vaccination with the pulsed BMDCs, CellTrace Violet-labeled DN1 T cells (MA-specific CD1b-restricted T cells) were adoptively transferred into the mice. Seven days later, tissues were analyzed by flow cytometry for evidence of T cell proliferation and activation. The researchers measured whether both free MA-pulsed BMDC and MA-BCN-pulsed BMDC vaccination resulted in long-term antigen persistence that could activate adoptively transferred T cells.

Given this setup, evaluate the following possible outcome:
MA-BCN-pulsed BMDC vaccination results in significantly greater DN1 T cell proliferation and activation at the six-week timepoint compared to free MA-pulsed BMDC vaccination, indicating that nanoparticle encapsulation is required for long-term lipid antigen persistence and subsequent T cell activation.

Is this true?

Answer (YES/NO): YES